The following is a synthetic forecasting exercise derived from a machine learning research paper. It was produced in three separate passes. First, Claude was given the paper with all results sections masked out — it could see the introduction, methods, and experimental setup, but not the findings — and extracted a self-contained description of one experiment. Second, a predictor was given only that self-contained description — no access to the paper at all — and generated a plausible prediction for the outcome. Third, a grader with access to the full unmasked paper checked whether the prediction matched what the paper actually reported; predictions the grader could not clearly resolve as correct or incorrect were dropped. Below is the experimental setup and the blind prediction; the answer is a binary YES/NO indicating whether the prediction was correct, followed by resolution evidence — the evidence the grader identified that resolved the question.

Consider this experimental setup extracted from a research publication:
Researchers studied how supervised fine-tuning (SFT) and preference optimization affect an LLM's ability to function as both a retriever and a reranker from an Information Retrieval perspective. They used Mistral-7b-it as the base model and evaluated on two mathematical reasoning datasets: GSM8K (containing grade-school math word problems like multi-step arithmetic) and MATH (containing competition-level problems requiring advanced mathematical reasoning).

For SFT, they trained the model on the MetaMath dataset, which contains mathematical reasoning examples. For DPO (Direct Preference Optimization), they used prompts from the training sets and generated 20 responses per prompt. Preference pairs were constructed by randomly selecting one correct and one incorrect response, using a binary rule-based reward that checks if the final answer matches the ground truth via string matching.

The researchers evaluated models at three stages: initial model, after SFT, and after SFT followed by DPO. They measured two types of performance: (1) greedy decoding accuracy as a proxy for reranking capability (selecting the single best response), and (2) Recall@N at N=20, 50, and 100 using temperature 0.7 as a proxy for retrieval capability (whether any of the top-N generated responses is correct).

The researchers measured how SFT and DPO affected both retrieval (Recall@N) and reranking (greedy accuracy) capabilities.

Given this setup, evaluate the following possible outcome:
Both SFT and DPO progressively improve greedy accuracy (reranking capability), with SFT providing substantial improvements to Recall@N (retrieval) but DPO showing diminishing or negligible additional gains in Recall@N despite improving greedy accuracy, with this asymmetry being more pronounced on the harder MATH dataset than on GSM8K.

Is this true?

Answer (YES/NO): NO